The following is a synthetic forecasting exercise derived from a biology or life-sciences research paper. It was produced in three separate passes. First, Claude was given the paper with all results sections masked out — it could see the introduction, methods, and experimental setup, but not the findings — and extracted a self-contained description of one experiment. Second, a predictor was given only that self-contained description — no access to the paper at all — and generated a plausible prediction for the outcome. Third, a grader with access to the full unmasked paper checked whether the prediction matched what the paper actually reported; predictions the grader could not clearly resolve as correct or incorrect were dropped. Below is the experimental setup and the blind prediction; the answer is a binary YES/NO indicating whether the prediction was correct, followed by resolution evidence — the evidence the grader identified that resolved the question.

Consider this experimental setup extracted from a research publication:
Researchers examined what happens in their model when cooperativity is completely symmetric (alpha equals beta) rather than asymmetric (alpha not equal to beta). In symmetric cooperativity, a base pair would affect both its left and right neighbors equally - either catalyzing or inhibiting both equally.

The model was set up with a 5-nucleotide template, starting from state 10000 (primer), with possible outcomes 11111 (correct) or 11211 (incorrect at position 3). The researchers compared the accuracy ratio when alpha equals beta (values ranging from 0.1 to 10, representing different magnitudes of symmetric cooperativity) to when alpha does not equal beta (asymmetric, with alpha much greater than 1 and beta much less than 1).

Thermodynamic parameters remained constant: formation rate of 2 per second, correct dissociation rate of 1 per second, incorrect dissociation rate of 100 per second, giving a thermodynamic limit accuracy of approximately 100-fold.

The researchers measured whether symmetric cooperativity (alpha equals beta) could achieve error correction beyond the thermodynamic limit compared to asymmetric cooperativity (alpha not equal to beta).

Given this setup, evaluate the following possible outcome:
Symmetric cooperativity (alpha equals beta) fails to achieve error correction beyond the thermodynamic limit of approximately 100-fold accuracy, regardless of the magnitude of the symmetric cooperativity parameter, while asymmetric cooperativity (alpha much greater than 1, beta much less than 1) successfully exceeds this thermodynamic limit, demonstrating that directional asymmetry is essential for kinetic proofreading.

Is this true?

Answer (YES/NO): YES